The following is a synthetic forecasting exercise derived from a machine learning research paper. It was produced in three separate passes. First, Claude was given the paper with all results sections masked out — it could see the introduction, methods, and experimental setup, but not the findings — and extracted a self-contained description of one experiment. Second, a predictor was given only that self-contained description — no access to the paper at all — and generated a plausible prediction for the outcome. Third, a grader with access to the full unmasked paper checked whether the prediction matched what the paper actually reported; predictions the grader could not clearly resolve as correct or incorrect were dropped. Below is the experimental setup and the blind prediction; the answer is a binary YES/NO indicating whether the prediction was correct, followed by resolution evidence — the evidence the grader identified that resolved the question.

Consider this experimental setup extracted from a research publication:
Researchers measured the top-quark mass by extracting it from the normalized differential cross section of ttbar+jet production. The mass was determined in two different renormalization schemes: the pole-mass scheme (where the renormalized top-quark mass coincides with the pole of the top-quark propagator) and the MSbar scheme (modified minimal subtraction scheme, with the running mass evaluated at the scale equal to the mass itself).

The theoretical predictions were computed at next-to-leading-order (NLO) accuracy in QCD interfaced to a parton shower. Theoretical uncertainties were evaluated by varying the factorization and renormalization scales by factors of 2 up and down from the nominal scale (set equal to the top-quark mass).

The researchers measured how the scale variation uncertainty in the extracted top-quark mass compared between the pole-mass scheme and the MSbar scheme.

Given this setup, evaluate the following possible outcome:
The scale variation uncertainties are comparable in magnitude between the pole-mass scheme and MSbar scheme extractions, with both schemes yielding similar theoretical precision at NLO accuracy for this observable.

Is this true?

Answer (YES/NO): NO